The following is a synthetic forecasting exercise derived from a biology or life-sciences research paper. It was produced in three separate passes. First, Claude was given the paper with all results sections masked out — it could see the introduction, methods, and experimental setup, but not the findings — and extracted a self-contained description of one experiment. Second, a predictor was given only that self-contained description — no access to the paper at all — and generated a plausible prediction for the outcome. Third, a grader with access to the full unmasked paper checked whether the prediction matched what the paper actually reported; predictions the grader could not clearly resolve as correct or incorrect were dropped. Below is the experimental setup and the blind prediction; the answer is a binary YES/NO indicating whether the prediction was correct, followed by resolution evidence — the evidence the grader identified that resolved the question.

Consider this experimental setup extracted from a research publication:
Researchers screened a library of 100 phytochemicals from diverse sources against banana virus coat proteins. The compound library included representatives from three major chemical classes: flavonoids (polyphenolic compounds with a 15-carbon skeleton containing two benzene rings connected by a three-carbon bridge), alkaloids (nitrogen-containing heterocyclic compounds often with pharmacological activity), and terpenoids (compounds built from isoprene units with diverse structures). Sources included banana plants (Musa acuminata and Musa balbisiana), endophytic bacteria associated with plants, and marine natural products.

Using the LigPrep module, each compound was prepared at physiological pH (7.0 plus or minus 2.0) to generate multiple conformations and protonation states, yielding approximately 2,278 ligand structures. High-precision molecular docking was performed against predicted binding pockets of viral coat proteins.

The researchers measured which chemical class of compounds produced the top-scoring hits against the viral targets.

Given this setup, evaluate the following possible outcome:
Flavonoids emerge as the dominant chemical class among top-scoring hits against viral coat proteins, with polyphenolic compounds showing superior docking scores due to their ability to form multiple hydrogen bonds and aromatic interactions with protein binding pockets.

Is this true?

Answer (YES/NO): YES